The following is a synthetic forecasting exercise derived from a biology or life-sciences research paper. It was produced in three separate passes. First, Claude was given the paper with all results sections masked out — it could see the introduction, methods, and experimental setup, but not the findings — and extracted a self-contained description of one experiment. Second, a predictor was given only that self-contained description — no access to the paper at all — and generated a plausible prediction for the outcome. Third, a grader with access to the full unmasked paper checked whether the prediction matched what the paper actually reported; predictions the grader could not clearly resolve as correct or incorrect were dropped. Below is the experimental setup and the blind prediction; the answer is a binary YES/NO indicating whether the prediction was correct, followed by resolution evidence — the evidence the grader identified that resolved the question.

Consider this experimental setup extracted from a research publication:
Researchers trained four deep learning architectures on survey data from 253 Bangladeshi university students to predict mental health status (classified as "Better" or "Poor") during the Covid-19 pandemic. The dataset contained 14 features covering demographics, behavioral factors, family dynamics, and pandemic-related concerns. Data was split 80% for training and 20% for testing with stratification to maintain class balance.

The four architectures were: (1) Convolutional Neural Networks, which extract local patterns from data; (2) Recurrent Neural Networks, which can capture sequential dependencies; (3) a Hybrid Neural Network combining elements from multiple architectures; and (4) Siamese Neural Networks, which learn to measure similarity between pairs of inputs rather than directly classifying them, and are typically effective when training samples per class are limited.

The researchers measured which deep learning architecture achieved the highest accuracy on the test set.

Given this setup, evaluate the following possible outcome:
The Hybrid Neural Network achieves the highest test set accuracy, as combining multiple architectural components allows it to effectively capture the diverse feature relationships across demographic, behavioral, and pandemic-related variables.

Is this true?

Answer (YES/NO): NO